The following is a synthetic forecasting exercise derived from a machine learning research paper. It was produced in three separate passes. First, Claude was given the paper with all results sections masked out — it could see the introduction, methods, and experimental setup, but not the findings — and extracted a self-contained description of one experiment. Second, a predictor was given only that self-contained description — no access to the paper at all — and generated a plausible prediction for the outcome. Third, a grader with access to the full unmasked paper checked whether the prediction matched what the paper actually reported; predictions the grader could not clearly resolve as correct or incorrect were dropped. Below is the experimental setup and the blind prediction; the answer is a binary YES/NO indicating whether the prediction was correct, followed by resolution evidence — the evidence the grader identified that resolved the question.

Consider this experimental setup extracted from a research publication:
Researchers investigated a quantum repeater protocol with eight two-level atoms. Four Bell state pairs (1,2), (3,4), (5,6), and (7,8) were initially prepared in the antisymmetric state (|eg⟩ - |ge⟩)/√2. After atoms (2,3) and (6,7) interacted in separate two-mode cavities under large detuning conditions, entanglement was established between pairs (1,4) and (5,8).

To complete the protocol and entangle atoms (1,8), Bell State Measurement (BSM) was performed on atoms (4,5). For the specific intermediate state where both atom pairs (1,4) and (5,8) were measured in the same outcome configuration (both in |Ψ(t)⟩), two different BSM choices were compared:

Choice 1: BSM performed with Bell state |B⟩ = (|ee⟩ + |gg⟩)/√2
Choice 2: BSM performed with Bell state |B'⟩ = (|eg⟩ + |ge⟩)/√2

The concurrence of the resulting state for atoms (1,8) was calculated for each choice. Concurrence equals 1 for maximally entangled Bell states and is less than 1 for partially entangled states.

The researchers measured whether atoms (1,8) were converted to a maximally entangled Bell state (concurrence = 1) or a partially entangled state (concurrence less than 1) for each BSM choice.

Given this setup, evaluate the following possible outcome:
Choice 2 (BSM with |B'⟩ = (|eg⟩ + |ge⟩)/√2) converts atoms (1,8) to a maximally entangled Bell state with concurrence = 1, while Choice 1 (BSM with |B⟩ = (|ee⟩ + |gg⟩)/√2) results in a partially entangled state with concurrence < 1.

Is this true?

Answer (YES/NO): NO